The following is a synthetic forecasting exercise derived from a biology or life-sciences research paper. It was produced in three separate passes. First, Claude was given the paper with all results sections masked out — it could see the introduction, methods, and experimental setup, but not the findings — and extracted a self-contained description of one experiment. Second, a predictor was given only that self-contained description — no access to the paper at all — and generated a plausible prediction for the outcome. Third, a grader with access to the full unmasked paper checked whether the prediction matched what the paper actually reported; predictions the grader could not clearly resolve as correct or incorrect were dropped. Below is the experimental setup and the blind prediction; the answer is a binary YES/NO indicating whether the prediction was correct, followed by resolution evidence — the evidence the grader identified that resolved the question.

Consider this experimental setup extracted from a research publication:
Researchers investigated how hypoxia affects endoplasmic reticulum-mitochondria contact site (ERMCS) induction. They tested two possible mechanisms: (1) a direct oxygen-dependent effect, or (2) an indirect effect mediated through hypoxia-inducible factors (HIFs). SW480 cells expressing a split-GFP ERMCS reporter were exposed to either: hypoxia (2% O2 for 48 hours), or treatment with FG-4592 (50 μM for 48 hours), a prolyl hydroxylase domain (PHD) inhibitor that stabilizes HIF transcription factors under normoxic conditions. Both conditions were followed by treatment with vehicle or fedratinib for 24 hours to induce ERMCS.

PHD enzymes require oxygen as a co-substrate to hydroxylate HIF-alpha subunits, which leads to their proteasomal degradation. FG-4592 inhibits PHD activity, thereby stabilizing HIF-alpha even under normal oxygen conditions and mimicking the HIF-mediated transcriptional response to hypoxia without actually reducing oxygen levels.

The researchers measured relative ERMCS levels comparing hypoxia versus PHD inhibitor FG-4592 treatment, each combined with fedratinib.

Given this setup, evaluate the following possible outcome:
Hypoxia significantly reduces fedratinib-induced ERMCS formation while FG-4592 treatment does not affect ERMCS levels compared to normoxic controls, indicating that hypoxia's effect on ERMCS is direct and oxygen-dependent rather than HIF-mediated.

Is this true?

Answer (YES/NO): YES